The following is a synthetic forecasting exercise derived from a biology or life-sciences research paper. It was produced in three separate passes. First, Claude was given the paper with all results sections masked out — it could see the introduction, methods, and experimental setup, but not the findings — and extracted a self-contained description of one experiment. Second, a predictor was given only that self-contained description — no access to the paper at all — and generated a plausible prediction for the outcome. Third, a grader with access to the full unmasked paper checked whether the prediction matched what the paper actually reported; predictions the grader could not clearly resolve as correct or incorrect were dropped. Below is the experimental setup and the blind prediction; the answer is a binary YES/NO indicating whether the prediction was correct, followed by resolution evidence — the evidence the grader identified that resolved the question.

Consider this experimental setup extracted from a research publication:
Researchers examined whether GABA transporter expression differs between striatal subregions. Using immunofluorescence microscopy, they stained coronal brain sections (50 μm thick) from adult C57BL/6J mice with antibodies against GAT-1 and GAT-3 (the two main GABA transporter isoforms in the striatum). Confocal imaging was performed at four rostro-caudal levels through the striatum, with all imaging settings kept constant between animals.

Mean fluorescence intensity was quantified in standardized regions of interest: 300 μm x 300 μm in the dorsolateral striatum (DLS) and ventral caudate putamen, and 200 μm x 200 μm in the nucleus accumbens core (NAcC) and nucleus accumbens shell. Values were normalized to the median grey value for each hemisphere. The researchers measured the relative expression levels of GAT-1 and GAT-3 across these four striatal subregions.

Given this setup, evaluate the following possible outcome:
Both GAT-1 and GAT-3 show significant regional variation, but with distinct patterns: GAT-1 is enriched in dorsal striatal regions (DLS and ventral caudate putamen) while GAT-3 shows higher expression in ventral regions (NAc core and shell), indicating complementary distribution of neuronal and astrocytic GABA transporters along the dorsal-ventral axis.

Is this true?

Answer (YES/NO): NO